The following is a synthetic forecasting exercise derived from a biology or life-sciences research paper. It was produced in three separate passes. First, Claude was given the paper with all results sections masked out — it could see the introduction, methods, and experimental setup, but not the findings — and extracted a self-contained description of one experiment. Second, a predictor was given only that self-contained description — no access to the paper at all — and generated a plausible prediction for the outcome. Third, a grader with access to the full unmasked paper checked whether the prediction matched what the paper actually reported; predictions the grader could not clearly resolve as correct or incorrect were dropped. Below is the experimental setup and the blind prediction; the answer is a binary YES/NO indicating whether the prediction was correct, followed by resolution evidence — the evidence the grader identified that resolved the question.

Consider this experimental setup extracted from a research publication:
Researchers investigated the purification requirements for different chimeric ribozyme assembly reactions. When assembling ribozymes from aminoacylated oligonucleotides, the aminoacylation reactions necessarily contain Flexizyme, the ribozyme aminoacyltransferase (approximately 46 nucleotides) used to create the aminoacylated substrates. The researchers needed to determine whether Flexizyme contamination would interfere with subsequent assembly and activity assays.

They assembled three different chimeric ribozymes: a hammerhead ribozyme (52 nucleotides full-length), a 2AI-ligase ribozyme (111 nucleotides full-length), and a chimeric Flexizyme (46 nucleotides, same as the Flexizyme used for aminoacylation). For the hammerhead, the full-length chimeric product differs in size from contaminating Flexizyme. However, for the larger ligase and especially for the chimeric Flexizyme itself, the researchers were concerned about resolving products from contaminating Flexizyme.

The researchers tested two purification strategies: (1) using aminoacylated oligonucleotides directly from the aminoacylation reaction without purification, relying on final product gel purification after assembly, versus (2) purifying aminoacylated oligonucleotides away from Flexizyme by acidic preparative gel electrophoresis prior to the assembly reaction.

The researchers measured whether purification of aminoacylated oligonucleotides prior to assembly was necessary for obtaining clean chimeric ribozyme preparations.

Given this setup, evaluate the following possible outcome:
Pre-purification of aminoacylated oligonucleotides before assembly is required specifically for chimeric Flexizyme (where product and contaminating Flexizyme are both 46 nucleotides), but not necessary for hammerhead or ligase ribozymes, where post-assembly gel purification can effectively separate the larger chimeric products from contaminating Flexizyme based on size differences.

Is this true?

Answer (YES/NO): NO